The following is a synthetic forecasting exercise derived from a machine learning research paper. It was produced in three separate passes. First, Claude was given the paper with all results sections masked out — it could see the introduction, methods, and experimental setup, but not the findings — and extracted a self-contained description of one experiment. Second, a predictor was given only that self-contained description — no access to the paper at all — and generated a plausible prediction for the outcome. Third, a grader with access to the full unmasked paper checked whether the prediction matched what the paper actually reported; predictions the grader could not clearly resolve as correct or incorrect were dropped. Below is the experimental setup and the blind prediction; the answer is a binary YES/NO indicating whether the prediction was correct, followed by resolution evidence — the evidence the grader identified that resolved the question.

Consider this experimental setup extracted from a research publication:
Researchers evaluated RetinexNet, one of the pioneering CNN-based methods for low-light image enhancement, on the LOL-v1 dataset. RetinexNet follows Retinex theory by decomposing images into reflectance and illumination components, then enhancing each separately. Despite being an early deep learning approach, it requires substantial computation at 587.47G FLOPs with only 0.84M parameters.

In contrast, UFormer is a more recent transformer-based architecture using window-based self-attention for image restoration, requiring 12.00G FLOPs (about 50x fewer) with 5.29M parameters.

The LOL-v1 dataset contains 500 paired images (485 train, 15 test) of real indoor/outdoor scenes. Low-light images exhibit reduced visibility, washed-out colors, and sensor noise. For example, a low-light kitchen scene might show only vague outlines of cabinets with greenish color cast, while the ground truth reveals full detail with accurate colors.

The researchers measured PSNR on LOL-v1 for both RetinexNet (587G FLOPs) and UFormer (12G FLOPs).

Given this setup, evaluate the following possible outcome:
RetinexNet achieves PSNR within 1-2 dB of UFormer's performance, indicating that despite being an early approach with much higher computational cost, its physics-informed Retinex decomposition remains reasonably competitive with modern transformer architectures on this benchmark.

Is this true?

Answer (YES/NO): NO